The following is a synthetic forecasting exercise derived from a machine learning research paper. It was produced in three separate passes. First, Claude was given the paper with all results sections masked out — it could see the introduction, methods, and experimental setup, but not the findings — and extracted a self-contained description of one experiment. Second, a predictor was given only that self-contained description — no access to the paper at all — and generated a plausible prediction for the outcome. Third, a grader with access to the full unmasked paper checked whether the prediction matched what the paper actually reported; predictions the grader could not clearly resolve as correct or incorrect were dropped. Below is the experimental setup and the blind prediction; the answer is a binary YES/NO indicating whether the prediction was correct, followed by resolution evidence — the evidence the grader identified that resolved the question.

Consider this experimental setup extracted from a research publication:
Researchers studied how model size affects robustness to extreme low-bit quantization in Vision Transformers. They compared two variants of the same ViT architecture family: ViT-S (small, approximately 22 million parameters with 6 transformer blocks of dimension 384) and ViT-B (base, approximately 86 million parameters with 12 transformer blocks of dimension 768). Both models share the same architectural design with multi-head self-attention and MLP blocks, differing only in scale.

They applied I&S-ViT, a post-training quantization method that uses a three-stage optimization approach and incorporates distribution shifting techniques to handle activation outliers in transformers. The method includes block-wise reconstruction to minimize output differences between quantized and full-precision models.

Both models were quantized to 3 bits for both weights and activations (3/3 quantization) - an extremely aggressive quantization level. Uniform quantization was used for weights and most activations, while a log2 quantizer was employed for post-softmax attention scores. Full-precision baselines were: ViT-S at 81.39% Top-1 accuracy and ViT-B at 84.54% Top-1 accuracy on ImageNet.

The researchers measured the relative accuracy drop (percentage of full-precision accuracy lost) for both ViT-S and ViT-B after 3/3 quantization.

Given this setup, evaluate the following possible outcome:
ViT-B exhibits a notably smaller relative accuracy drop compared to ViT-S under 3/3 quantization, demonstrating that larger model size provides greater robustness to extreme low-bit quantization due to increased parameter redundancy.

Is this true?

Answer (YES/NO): YES